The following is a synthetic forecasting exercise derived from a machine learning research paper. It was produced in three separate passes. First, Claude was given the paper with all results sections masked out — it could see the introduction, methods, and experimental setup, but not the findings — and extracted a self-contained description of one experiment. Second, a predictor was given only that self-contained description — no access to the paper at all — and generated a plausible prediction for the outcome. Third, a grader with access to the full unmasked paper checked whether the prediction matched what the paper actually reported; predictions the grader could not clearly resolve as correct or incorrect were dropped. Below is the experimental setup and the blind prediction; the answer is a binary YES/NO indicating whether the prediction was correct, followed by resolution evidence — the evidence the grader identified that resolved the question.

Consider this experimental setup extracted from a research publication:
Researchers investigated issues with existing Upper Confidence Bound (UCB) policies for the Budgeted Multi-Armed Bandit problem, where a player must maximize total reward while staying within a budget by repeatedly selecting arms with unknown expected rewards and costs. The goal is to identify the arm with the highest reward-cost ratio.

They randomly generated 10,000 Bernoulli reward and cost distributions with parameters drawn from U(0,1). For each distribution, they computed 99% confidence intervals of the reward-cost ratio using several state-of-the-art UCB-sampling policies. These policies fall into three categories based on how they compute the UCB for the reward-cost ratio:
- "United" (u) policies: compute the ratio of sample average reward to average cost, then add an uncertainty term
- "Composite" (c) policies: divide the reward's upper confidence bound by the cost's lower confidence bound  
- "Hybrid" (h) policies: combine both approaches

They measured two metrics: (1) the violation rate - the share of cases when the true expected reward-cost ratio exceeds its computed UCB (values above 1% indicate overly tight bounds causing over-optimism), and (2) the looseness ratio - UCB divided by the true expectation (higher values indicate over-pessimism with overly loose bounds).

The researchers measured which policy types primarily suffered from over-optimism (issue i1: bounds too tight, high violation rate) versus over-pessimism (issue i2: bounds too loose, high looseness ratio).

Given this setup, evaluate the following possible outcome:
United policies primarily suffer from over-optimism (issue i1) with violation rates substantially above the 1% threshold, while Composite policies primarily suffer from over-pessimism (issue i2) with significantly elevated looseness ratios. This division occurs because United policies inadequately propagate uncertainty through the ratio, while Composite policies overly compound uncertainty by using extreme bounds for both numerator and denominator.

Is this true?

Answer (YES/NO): YES